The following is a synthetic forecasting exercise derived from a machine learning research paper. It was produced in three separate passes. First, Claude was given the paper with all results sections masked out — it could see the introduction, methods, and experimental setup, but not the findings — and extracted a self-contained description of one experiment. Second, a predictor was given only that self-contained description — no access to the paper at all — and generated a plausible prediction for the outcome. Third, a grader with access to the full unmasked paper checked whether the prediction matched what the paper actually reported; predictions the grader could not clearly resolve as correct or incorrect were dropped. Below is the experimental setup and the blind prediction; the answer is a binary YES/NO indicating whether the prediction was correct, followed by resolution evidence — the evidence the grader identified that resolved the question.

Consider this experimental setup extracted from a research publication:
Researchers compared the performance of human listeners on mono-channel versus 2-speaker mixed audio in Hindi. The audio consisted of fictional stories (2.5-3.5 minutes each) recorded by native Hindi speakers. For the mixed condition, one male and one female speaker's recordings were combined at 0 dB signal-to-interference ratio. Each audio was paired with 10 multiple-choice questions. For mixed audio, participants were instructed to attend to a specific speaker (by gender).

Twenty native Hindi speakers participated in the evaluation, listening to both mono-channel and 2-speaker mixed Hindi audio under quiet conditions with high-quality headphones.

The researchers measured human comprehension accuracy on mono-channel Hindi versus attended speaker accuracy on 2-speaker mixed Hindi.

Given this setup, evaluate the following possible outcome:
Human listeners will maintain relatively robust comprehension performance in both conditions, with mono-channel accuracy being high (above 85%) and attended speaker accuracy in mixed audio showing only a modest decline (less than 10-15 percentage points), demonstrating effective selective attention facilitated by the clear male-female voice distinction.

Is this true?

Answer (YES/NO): YES